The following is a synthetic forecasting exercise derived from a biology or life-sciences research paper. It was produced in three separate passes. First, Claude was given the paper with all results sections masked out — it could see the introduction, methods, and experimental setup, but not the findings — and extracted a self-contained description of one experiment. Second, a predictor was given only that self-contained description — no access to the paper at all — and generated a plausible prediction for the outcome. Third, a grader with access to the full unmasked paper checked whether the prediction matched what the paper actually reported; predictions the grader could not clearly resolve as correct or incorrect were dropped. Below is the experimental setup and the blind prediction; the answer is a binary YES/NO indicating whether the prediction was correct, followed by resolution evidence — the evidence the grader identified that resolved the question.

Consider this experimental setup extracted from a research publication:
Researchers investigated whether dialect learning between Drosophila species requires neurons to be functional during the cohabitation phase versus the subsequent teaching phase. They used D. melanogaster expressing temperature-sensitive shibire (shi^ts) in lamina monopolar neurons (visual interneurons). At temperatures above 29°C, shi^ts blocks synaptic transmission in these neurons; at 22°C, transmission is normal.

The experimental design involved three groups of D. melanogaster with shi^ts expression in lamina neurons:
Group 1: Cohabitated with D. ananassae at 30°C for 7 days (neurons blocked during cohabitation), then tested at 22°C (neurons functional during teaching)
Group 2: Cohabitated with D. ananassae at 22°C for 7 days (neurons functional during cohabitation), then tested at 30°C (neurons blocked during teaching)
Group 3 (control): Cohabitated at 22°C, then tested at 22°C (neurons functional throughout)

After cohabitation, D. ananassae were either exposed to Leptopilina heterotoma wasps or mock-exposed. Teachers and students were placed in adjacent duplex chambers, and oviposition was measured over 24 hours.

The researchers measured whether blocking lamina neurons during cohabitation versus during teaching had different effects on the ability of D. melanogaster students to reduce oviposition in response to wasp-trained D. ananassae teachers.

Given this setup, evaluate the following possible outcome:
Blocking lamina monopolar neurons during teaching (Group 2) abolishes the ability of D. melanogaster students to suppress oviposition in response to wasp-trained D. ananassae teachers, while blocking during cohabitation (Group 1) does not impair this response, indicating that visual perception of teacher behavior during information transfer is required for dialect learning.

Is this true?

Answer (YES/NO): NO